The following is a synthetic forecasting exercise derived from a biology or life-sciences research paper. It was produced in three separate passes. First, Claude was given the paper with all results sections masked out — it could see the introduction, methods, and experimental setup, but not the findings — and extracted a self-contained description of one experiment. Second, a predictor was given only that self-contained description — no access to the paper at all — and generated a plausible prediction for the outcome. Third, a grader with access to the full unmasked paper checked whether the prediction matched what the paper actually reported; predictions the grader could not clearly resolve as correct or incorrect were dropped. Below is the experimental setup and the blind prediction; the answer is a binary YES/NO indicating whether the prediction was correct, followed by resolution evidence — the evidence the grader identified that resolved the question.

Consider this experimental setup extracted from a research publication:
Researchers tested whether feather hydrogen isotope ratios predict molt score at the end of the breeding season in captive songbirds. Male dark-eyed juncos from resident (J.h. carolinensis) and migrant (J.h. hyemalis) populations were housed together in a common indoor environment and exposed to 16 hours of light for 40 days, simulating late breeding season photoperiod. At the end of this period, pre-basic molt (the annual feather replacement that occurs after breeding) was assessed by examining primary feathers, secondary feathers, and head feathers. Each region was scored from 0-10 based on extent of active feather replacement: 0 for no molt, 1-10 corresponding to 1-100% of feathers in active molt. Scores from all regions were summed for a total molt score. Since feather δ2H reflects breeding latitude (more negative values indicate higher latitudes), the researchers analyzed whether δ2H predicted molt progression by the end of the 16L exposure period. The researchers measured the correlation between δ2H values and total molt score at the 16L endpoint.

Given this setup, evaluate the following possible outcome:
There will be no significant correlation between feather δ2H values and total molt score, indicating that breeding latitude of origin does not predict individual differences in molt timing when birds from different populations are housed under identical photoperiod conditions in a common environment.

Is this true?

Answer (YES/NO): NO